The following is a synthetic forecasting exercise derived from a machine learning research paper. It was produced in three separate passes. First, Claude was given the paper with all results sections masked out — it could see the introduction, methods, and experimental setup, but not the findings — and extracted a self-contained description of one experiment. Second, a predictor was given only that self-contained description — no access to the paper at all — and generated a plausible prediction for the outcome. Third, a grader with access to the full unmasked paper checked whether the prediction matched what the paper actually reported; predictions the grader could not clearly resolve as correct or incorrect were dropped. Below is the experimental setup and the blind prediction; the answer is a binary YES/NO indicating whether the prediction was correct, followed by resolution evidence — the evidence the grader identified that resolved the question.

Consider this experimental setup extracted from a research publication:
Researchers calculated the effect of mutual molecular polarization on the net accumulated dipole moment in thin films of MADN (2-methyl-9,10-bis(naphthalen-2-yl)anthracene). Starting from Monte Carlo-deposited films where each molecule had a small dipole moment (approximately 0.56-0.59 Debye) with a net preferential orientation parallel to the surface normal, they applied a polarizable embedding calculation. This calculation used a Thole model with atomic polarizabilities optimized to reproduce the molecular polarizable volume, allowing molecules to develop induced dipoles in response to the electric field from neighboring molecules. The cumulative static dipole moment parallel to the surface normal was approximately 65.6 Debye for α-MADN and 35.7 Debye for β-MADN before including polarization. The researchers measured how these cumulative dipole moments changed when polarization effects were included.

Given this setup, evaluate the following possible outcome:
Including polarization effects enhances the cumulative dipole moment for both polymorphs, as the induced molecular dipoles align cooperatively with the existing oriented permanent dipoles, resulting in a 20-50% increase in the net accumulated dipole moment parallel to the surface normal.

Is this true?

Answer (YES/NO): NO